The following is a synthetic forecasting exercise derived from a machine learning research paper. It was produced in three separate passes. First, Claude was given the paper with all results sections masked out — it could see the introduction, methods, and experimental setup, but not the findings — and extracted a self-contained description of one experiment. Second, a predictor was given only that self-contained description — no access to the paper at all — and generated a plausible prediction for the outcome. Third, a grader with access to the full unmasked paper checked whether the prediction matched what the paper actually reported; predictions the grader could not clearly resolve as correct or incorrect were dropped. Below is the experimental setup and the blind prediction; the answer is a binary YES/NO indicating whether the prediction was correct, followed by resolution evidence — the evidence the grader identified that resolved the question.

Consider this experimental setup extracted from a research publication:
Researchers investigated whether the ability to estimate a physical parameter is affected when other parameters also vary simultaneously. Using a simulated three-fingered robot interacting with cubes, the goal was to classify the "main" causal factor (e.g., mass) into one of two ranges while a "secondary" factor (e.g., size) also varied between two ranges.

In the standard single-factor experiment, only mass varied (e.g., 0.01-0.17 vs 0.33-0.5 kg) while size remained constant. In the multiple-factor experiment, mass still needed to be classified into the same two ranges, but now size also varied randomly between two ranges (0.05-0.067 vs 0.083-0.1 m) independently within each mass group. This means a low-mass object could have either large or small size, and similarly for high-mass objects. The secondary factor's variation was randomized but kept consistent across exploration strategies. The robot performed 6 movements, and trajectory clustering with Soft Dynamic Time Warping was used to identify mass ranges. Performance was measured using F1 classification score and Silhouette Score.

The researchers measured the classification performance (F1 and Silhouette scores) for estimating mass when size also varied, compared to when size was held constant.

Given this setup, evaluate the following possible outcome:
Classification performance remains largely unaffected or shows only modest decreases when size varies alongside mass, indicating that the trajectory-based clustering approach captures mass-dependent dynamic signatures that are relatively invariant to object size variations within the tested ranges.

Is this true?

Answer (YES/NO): NO